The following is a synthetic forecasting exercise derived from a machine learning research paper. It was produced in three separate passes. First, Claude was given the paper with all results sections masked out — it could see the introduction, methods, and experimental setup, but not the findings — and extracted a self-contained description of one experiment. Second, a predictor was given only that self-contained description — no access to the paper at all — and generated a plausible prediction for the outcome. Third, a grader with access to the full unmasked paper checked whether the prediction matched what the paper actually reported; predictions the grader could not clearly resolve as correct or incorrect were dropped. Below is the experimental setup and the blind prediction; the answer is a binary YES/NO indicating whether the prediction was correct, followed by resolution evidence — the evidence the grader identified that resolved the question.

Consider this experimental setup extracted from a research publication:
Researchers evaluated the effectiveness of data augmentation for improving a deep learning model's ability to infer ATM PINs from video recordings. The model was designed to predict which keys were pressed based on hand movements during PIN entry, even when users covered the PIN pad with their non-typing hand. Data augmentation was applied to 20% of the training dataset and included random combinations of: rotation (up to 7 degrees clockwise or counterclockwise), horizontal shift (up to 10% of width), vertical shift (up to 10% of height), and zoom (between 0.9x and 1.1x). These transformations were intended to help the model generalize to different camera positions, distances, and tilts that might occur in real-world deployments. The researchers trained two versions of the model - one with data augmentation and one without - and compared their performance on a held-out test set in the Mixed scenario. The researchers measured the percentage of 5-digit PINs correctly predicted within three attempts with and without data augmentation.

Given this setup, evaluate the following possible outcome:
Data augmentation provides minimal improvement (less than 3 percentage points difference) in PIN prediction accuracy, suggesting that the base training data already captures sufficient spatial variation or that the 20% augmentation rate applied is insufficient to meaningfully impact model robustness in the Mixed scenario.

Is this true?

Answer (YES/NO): NO